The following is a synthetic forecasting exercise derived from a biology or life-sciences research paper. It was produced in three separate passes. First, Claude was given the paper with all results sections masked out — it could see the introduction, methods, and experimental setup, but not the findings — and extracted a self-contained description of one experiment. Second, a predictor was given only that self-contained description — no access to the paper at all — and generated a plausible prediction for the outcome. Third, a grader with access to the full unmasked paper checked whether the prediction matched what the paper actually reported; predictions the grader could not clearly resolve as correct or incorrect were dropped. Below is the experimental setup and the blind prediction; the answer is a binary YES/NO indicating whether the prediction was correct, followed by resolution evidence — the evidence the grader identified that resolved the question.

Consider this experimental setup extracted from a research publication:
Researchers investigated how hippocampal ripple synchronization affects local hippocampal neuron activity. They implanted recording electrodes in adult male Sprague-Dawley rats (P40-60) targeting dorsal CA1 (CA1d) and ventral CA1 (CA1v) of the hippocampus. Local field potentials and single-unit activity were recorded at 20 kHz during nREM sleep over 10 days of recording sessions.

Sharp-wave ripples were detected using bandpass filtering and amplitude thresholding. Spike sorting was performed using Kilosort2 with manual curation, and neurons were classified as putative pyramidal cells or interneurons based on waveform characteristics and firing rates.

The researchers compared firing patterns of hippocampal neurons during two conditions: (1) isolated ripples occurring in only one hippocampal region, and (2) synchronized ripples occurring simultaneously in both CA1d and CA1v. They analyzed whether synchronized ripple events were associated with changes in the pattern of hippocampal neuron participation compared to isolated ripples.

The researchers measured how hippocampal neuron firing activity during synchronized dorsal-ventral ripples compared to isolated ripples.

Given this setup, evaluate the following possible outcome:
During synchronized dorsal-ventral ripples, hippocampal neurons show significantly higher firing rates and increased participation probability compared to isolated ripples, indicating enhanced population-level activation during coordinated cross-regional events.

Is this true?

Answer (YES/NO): NO